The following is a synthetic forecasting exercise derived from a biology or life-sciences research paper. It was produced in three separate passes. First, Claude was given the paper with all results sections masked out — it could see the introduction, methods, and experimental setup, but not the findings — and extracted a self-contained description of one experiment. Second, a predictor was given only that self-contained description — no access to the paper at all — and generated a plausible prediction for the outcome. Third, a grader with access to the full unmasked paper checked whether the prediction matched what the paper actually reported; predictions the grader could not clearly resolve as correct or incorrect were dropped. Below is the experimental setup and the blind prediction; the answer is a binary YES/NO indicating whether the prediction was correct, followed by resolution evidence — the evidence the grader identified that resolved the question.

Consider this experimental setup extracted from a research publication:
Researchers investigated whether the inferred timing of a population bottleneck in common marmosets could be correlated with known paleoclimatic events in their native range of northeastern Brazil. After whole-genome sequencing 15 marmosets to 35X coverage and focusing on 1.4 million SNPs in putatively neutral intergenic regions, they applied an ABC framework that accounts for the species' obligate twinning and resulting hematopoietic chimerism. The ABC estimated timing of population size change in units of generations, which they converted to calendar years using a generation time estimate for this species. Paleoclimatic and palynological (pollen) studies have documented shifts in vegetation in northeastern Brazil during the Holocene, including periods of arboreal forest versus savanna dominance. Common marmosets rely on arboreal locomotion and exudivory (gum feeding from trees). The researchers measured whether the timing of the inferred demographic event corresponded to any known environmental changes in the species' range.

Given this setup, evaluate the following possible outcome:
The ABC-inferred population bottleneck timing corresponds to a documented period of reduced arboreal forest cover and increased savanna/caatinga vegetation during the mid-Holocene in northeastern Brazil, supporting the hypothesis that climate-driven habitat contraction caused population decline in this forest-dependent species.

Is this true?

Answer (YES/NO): YES